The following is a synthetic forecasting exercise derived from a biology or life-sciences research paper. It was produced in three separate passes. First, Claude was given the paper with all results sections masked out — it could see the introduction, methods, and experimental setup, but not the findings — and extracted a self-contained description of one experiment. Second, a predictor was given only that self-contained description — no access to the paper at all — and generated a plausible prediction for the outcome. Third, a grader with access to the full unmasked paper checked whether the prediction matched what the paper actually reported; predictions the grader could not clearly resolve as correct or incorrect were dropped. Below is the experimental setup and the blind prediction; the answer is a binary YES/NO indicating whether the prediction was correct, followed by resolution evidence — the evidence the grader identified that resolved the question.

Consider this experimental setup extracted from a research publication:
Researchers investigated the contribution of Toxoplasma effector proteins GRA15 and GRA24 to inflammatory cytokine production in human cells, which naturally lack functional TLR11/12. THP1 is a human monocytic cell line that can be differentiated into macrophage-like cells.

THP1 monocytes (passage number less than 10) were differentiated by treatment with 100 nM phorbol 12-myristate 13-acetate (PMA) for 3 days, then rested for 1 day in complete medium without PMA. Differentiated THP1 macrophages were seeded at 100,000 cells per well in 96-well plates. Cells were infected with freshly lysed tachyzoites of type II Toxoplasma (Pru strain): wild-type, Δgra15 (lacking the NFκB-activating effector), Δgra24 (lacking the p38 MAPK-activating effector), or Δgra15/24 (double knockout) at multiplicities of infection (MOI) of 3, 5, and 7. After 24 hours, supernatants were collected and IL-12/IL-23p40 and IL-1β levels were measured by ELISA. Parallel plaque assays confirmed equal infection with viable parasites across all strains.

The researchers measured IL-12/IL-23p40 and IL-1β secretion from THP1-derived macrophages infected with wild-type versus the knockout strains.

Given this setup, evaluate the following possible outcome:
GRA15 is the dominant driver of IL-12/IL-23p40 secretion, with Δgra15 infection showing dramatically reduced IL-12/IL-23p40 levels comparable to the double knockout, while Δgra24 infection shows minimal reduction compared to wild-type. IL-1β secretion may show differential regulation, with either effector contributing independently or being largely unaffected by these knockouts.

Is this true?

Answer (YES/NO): NO